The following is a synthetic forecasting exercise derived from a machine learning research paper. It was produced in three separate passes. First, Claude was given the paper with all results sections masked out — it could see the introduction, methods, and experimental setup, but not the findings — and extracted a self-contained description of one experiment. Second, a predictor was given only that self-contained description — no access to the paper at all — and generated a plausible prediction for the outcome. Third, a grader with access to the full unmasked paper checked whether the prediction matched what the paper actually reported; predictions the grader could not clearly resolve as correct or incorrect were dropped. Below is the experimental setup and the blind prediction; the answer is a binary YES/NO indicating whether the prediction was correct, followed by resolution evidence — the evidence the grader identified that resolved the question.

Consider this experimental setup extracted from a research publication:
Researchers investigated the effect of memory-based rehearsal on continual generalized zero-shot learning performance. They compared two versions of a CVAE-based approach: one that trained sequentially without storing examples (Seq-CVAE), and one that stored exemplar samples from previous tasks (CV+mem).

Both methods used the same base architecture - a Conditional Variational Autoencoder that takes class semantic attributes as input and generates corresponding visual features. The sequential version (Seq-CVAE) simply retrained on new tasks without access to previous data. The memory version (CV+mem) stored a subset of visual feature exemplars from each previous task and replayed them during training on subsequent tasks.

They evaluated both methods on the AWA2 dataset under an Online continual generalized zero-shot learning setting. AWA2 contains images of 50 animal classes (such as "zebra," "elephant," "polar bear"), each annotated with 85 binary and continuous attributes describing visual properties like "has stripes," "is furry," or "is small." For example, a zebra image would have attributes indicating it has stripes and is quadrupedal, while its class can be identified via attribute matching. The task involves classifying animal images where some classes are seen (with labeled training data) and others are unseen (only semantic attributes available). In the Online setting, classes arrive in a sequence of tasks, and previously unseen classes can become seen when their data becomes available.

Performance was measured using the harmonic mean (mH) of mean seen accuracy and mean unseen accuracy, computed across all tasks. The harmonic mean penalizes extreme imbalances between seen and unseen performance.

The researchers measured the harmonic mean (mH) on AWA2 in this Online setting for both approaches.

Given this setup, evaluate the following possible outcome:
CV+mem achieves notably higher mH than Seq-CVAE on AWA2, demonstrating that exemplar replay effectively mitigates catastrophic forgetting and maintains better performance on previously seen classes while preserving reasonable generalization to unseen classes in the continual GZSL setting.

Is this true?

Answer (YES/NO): YES